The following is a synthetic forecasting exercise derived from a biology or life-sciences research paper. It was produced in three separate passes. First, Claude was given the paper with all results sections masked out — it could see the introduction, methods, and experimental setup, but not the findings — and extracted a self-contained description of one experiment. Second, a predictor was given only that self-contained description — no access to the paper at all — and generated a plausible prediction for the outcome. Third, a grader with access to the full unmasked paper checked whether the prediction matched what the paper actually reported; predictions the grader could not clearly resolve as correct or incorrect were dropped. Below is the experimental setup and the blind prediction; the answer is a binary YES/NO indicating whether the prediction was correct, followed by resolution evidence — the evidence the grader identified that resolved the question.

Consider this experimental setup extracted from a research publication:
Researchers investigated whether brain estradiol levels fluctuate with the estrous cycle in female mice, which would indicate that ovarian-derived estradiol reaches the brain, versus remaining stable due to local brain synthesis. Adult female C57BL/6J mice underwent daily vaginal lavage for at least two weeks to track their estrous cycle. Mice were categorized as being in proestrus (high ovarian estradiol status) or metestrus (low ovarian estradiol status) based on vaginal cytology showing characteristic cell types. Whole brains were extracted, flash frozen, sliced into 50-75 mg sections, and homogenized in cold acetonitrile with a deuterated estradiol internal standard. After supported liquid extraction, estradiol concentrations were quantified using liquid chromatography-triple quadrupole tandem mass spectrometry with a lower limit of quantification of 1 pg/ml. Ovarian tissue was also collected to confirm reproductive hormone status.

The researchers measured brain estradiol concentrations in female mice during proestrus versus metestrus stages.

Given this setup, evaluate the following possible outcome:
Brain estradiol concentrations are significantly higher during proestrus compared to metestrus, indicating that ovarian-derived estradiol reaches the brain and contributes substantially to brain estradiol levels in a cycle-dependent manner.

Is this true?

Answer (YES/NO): YES